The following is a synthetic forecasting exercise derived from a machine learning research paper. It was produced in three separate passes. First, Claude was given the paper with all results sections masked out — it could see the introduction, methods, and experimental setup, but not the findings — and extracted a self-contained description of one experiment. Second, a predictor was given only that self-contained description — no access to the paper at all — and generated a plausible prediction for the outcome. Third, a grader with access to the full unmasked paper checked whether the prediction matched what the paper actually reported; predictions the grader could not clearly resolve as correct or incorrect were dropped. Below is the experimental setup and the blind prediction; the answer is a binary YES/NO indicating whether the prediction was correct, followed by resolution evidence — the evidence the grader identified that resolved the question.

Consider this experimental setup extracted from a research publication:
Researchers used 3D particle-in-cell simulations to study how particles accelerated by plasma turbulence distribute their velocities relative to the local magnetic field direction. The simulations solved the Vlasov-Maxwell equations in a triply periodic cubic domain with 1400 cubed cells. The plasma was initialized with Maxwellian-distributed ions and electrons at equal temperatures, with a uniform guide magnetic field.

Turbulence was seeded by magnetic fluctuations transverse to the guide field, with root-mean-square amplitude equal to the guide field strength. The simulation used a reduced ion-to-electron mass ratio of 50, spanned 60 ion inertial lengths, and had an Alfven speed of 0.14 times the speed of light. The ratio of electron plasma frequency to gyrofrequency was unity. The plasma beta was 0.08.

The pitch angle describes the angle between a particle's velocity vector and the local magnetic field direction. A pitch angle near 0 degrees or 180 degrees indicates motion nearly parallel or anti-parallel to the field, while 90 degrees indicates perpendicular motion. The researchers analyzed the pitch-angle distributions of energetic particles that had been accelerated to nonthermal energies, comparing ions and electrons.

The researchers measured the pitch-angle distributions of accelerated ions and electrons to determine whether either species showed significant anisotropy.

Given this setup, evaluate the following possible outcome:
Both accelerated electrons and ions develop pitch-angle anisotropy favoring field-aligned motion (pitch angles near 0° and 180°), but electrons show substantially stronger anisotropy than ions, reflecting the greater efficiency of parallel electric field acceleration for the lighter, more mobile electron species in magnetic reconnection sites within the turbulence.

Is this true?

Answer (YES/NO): NO